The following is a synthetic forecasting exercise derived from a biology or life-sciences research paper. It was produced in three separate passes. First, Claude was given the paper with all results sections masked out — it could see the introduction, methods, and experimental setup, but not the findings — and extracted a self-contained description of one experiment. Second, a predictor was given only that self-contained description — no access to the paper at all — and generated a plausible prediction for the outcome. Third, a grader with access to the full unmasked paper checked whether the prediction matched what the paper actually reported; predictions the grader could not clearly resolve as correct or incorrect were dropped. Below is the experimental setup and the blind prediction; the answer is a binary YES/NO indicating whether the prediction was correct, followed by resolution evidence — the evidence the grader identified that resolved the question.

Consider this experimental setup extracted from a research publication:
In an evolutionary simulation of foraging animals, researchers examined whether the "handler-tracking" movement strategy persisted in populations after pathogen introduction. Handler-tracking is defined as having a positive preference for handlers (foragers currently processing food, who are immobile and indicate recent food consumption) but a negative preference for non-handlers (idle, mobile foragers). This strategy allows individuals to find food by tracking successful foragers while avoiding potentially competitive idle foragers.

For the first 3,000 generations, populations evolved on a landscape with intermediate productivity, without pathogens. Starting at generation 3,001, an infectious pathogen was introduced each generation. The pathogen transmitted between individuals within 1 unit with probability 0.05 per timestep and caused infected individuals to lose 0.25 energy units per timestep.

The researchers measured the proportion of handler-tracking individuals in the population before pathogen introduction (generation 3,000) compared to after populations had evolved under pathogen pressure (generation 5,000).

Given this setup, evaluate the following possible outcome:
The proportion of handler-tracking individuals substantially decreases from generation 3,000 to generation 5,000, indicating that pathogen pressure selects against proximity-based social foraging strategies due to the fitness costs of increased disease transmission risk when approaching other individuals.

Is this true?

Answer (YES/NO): NO